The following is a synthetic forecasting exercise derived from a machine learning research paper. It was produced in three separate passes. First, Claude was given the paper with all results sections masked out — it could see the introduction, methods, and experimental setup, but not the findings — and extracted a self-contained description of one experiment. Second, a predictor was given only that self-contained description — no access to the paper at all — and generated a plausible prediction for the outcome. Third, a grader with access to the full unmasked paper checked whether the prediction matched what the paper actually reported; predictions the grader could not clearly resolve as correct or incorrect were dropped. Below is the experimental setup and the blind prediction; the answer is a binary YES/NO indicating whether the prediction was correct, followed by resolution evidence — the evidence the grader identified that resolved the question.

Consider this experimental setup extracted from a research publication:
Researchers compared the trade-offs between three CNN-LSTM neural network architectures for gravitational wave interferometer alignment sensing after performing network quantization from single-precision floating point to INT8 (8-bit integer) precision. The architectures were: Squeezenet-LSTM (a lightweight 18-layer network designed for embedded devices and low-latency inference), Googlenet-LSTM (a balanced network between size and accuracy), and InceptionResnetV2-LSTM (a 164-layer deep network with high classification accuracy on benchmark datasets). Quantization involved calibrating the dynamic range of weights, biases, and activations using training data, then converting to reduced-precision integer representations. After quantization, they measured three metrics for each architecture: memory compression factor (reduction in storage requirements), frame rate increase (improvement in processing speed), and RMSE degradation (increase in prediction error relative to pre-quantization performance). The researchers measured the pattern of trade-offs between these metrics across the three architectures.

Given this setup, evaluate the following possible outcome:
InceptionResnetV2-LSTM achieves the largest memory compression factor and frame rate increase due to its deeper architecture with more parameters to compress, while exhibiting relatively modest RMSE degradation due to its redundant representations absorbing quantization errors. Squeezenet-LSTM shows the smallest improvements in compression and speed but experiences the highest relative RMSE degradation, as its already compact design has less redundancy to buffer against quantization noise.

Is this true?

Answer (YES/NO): NO